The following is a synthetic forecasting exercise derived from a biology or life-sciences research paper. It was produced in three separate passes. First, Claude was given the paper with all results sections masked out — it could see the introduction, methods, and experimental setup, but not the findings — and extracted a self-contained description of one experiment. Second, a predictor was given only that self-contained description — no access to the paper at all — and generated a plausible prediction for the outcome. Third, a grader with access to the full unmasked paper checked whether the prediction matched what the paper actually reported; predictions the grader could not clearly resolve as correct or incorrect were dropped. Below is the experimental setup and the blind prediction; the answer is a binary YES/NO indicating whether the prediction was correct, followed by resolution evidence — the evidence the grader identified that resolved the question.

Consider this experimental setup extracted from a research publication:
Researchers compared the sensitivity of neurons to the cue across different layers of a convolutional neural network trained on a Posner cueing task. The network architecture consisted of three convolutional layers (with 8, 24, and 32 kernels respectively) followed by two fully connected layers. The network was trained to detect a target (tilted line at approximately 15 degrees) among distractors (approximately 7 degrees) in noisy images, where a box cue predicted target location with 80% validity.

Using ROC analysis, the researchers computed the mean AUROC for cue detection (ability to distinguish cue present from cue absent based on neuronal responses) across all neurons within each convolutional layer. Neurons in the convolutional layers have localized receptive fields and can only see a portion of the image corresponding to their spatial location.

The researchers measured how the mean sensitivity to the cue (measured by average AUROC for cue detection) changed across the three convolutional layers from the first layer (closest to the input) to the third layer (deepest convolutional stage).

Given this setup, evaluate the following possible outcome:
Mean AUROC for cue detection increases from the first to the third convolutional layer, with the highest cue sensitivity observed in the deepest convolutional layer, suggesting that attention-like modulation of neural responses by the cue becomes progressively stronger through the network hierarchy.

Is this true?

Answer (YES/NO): NO